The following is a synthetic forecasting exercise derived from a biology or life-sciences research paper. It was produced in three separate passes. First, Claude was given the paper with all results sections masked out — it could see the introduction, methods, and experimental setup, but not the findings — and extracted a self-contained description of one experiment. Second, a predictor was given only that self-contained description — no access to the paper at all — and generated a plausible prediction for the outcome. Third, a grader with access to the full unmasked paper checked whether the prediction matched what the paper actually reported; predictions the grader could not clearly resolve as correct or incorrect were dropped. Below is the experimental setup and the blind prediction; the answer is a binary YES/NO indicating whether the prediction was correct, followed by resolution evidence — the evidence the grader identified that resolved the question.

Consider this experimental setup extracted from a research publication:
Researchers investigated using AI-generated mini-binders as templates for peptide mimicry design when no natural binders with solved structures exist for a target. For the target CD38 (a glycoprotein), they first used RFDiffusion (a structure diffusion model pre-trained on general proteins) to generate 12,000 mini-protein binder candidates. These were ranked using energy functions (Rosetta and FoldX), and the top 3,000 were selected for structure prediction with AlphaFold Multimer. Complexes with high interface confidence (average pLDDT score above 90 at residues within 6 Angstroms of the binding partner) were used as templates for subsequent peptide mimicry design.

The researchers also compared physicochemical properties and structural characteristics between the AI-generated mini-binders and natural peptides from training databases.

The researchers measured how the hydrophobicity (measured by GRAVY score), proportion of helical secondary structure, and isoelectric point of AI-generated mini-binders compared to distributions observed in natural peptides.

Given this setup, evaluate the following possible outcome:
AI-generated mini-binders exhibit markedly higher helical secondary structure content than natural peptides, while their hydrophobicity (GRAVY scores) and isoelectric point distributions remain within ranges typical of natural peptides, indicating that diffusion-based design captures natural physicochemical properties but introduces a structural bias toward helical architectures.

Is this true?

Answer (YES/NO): NO